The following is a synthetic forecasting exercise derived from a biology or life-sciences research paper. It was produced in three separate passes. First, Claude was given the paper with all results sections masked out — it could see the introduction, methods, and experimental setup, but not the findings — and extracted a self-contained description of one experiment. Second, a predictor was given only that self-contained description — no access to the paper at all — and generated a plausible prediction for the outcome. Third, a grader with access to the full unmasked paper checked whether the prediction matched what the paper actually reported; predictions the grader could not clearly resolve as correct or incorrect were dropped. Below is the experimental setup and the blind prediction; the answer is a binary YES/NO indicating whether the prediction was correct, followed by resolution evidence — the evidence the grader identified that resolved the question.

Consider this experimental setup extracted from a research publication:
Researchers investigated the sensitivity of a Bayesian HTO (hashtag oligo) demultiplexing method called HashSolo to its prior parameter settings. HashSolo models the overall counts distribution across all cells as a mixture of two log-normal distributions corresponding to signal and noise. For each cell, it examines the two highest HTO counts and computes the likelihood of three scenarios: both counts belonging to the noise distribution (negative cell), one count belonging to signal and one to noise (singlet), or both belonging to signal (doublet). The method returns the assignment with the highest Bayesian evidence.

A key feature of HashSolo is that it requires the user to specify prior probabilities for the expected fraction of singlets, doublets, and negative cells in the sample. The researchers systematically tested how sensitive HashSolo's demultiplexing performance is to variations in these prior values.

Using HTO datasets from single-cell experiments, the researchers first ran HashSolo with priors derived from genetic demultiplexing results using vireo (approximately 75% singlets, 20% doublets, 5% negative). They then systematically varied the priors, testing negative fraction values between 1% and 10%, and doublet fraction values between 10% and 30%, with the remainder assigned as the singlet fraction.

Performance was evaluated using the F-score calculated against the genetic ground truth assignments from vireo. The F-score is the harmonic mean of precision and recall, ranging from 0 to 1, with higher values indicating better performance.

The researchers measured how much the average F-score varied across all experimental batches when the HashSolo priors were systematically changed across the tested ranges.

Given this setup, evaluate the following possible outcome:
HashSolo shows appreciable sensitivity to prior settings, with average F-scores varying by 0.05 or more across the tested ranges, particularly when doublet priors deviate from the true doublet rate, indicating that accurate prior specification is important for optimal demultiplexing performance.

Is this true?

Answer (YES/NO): NO